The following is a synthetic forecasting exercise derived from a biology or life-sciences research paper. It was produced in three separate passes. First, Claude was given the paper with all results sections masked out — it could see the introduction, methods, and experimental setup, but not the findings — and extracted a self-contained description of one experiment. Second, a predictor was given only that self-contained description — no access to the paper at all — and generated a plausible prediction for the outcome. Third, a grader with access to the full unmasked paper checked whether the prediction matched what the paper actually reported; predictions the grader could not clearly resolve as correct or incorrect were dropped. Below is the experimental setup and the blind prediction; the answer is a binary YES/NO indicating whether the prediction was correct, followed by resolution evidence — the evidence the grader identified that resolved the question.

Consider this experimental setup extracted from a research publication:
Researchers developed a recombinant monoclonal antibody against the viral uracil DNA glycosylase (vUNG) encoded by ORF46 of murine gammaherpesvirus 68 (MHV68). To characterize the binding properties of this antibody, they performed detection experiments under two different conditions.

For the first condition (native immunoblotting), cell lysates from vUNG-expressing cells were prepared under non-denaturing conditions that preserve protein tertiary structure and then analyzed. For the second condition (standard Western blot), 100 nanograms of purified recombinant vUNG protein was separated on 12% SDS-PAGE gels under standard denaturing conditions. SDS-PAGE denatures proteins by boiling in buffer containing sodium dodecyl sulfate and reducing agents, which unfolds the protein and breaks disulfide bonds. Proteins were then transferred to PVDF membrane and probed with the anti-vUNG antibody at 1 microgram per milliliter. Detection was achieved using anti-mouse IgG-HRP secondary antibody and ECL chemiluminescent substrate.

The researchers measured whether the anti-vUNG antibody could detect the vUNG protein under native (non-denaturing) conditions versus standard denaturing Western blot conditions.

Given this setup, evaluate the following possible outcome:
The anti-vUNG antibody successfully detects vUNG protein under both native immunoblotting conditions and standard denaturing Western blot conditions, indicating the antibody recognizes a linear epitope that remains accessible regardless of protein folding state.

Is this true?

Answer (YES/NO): NO